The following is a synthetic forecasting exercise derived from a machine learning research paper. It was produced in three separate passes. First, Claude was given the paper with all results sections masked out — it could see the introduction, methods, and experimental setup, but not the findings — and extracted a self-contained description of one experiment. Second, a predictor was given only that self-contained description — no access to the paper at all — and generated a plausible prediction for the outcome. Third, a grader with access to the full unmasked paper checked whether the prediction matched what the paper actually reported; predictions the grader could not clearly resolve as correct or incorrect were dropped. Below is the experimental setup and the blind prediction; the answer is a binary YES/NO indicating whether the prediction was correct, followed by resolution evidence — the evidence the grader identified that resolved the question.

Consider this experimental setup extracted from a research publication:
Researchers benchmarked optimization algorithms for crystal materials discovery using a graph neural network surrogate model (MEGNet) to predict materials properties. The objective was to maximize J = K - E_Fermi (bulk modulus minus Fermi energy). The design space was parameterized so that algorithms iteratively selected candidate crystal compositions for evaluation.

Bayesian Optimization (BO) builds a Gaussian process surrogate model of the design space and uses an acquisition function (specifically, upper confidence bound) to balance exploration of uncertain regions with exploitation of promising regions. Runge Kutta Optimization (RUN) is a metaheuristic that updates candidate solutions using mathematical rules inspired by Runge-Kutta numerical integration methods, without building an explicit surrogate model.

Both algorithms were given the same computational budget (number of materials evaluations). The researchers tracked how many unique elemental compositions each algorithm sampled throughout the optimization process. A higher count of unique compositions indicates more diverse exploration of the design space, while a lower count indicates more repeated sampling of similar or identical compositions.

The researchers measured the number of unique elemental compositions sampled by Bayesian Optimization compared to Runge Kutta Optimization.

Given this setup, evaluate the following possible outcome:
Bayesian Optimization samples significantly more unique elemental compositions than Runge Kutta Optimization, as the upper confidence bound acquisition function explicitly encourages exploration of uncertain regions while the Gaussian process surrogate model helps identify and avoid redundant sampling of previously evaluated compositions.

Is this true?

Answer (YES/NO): YES